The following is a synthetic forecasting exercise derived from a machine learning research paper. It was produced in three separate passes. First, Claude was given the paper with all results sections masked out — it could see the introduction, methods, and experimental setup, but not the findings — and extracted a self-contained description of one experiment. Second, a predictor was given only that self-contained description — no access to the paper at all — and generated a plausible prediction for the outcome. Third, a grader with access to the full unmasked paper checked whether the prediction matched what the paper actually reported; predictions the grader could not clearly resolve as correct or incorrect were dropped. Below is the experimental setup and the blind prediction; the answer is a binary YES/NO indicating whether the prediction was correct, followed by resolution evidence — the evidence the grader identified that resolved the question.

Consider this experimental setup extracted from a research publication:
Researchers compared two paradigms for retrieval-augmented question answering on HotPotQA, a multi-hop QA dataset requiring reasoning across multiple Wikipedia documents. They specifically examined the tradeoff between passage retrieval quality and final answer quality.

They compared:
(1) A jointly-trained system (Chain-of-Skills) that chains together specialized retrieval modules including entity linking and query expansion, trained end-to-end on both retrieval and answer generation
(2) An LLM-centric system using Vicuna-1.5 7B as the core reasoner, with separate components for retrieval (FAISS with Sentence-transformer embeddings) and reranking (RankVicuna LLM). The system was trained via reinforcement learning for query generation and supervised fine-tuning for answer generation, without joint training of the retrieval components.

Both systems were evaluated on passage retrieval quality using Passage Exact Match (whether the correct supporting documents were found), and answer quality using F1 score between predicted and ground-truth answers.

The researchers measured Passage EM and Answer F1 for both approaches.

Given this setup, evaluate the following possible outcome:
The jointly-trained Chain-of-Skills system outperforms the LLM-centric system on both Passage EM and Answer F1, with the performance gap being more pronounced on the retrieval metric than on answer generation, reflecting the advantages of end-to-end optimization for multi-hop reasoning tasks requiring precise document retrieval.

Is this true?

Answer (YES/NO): NO